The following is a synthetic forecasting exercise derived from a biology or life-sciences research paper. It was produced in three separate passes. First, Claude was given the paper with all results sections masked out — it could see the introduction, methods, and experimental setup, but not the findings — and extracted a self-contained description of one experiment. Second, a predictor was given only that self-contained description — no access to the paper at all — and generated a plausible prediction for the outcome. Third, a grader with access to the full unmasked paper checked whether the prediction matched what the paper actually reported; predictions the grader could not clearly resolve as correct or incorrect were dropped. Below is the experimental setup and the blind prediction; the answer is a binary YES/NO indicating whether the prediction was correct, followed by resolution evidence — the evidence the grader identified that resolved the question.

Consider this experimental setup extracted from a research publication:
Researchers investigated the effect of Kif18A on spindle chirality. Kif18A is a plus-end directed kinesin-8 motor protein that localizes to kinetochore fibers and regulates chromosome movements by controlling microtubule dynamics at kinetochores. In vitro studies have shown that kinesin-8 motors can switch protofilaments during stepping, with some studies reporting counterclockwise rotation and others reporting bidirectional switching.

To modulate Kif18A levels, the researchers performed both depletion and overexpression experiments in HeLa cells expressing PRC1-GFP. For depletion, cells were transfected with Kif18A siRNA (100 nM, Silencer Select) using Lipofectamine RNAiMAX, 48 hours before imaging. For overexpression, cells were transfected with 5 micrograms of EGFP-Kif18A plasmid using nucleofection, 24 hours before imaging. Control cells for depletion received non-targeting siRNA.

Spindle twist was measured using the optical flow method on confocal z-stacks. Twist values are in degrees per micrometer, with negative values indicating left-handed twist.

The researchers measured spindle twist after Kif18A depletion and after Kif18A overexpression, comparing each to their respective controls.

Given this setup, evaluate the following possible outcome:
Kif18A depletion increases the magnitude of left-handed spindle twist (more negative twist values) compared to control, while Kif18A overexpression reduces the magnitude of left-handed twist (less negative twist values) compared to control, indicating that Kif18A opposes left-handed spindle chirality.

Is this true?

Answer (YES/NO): NO